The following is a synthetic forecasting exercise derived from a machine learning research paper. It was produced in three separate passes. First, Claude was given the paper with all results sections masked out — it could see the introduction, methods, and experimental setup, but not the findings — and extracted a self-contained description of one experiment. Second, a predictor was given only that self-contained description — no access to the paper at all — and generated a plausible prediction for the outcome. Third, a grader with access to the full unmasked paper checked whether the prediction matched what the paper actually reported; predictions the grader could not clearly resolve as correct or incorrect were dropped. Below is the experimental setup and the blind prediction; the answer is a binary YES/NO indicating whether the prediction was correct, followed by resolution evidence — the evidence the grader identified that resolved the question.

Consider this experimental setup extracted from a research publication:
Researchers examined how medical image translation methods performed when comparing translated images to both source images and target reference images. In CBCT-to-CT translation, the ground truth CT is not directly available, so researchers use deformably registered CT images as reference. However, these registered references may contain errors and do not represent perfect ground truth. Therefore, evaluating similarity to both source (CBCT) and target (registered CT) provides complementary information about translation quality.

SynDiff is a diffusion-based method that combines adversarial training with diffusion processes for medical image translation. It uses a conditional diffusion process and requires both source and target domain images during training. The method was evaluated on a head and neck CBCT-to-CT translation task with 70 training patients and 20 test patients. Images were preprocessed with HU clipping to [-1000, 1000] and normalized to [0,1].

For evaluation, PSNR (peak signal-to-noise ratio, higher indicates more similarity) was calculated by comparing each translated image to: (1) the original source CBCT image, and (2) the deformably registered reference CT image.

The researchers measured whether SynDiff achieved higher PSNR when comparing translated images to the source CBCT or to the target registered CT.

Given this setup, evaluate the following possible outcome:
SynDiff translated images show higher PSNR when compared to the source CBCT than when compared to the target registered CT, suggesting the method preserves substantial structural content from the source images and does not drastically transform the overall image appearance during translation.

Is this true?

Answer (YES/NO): YES